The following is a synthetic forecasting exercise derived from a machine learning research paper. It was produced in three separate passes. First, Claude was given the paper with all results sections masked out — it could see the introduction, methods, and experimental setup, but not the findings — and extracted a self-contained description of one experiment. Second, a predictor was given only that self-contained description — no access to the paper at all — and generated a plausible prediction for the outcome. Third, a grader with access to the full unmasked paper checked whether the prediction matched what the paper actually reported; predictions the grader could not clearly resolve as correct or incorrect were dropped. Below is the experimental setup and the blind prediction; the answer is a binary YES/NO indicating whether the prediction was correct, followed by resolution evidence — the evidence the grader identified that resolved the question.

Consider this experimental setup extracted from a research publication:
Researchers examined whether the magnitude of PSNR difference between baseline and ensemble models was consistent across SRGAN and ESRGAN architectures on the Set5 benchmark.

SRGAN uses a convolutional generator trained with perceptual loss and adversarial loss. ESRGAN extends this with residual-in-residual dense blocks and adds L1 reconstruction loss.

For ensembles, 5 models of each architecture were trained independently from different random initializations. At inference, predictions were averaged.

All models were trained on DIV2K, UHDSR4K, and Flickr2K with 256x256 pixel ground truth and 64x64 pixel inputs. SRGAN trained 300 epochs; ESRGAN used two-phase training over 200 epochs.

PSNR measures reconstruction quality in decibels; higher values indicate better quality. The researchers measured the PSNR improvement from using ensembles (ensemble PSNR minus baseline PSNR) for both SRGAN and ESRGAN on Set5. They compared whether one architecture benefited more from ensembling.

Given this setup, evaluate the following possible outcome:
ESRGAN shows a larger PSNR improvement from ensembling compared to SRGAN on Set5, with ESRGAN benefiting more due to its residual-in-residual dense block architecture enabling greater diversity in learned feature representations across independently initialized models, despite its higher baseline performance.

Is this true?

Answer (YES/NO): YES